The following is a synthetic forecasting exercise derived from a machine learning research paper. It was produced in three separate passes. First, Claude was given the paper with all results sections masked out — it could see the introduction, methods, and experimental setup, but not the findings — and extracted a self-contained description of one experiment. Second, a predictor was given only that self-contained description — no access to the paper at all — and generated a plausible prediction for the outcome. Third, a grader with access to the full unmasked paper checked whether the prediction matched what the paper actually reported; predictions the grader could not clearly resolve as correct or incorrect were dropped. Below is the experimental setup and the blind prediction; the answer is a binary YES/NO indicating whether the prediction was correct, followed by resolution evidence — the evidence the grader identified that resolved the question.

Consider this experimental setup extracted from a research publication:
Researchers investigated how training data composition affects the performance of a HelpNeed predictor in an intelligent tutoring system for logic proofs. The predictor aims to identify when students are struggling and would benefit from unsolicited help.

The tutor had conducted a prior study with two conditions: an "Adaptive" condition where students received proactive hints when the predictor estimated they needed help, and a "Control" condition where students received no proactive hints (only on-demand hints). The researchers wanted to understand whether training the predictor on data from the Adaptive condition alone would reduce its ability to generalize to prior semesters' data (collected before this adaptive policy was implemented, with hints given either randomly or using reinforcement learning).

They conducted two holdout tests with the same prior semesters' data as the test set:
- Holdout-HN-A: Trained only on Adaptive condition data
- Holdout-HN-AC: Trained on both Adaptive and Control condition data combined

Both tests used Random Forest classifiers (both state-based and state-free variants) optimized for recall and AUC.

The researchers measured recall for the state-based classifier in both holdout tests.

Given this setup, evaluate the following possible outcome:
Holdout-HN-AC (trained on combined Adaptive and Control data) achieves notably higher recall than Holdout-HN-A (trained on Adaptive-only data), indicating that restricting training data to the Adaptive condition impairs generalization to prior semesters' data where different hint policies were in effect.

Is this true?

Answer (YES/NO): NO